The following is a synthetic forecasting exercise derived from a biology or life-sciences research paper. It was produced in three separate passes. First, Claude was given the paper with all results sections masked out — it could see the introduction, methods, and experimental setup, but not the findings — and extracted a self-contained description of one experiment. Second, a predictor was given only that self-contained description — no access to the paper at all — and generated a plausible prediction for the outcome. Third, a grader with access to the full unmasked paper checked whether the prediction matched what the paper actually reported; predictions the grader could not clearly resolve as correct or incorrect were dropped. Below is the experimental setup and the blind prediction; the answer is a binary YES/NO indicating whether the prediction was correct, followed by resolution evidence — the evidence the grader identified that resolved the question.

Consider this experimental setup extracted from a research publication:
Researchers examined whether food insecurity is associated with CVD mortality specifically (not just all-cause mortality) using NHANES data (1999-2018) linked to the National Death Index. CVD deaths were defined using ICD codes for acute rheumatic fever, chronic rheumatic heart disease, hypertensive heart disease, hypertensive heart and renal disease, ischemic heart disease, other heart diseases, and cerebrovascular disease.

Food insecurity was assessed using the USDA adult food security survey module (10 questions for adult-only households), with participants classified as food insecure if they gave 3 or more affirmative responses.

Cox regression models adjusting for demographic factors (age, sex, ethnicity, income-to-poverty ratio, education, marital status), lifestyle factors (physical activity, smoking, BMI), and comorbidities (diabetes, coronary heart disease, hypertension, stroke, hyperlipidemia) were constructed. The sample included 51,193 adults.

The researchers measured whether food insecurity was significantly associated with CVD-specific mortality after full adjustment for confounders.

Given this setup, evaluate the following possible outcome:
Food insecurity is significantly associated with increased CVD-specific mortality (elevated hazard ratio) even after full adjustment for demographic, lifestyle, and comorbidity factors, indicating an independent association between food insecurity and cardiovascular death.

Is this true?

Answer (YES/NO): NO